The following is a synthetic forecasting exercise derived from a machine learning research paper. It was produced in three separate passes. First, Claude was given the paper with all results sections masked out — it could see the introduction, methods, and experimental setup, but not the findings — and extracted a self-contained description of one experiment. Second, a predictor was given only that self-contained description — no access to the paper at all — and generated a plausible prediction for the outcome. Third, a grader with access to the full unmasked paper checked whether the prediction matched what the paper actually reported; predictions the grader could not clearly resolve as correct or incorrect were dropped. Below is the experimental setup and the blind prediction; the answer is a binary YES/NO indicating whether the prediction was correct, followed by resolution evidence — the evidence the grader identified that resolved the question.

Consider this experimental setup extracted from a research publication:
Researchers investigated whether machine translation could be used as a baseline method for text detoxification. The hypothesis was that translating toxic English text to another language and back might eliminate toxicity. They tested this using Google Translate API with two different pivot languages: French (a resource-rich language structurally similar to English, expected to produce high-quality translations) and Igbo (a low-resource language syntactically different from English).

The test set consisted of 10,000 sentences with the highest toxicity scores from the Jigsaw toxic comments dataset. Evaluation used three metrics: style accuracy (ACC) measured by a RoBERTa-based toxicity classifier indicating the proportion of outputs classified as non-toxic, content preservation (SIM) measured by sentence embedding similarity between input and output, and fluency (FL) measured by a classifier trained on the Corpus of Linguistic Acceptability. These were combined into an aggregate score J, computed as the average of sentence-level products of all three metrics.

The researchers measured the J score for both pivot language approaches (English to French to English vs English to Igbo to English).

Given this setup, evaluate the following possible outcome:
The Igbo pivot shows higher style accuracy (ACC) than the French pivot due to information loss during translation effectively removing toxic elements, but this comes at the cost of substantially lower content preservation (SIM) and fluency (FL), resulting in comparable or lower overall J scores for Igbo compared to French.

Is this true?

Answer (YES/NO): NO